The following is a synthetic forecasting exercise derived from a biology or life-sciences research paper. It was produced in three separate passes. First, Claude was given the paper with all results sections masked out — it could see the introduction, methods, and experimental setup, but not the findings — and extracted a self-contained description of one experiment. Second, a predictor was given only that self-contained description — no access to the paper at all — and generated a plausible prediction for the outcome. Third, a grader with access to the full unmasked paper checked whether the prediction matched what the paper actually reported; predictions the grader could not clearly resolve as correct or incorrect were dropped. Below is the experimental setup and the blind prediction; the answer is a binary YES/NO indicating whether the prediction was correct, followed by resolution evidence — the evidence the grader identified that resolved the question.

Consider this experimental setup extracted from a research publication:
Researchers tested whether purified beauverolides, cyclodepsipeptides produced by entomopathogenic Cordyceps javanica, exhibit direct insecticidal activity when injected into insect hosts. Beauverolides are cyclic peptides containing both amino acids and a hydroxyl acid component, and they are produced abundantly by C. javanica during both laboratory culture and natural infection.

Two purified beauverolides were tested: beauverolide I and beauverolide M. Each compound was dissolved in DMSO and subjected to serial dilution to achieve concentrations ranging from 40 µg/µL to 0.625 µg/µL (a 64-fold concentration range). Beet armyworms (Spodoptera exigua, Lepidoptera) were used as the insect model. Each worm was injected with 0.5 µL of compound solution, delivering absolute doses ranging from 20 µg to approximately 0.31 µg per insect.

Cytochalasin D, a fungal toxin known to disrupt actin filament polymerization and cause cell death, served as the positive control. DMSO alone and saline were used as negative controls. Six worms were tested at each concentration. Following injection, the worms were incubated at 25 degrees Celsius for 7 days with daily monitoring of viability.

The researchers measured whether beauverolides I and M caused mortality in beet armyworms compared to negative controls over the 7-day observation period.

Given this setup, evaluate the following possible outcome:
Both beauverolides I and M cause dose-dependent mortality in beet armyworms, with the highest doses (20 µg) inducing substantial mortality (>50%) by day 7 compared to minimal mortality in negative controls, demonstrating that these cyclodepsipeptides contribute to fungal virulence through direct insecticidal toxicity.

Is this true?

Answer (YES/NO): NO